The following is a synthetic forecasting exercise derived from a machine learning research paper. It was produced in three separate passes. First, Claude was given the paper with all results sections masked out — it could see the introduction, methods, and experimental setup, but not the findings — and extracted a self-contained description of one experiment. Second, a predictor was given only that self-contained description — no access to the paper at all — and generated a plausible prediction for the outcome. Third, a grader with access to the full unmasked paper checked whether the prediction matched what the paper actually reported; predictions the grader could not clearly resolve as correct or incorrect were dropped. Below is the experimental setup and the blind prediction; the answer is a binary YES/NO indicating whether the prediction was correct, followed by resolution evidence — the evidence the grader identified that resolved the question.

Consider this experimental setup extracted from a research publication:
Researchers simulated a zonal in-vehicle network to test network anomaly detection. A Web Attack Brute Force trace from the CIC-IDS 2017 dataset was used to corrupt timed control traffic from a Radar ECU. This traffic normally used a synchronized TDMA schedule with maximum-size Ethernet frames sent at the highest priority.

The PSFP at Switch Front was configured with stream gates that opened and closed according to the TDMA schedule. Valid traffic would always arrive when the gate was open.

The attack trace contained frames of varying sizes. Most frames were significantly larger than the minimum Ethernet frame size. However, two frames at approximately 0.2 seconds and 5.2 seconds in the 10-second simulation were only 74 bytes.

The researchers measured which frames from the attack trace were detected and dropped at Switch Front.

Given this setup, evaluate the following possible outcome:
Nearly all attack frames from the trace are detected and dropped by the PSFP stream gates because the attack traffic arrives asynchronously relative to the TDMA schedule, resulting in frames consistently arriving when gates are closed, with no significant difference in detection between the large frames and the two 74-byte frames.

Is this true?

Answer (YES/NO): NO